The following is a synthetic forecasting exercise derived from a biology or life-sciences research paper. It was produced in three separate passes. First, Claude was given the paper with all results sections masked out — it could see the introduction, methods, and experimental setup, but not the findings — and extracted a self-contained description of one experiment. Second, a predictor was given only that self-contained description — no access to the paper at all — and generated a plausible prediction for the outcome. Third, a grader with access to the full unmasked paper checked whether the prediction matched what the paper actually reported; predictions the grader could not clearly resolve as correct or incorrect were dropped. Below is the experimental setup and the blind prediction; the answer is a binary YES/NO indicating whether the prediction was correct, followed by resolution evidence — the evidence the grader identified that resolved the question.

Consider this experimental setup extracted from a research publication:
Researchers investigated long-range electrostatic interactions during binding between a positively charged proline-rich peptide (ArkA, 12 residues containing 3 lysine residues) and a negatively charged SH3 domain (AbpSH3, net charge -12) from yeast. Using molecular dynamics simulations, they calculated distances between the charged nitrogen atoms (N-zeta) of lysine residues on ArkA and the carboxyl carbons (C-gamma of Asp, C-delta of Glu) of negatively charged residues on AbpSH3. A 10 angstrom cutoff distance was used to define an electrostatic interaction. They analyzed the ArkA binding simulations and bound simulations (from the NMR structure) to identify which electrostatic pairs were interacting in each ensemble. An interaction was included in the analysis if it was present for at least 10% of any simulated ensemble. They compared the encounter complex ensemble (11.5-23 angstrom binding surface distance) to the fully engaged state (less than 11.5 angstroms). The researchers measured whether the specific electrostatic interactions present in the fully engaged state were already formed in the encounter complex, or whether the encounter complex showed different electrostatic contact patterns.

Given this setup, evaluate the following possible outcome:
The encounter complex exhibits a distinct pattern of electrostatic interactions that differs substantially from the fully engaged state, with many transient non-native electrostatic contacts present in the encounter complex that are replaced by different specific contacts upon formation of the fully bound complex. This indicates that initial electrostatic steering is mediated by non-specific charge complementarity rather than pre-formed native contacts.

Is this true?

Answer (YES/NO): YES